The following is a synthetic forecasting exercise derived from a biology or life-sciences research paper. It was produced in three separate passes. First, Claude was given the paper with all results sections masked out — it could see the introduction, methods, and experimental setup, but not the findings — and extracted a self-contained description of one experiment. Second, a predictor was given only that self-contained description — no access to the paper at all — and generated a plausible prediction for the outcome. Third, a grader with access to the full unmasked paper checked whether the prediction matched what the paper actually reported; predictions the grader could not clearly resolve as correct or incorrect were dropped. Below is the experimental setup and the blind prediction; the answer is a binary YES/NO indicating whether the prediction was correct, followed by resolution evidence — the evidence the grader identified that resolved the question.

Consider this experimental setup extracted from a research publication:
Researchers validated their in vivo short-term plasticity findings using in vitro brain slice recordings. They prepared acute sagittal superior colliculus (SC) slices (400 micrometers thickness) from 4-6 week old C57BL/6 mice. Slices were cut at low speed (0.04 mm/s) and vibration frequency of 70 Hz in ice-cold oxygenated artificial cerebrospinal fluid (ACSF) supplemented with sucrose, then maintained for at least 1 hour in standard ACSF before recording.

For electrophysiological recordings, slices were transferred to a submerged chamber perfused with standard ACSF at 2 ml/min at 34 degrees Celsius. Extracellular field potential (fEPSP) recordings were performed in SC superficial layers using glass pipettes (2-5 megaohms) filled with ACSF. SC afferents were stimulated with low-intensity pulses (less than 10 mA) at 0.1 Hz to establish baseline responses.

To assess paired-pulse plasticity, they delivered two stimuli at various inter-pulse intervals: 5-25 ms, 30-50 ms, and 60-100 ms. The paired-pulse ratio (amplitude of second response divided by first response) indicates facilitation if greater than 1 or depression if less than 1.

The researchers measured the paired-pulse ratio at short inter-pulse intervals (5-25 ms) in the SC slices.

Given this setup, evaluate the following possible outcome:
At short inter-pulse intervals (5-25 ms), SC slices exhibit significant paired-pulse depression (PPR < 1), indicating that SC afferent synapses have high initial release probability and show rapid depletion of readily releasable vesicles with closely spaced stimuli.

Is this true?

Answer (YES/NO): NO